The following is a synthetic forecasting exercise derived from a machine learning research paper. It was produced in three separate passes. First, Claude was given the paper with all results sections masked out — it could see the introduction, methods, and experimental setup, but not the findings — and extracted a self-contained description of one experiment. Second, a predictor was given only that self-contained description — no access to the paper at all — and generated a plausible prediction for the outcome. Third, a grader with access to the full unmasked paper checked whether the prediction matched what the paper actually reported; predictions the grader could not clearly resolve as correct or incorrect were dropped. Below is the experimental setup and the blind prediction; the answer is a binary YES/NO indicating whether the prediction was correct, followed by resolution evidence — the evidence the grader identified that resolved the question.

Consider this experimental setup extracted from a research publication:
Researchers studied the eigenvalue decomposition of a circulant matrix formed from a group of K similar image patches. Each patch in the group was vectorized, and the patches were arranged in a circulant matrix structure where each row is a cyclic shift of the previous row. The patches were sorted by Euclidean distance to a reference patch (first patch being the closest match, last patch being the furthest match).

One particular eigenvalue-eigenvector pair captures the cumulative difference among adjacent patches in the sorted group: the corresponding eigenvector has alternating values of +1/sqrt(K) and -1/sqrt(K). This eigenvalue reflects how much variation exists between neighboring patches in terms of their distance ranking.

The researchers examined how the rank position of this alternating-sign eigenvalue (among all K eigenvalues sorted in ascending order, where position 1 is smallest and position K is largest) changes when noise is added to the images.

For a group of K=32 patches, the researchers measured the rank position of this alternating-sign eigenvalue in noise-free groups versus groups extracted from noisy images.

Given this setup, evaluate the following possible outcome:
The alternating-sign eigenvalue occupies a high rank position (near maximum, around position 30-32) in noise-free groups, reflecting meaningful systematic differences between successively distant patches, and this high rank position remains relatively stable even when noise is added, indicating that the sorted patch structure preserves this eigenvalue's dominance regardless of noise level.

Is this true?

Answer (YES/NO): NO